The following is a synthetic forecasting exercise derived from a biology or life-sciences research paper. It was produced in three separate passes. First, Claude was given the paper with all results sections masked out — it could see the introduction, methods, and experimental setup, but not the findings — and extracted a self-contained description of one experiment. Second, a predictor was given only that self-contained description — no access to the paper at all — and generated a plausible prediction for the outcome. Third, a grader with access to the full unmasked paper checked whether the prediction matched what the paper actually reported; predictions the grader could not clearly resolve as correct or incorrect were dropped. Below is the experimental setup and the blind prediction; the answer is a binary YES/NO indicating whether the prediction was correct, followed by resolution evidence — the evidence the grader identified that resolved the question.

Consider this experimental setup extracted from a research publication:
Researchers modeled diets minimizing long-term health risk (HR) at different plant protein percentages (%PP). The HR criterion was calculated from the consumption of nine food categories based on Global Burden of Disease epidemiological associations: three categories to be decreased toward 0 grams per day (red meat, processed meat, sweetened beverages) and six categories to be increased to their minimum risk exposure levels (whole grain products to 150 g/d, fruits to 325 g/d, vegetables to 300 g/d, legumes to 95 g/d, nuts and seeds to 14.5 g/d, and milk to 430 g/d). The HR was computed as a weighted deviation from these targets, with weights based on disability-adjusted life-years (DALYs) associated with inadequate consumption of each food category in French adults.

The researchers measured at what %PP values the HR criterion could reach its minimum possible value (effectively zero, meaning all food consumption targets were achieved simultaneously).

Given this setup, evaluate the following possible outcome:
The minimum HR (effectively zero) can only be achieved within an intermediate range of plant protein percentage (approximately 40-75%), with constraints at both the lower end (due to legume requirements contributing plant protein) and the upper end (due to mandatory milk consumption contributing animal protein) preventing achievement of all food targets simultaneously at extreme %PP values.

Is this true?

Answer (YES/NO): NO